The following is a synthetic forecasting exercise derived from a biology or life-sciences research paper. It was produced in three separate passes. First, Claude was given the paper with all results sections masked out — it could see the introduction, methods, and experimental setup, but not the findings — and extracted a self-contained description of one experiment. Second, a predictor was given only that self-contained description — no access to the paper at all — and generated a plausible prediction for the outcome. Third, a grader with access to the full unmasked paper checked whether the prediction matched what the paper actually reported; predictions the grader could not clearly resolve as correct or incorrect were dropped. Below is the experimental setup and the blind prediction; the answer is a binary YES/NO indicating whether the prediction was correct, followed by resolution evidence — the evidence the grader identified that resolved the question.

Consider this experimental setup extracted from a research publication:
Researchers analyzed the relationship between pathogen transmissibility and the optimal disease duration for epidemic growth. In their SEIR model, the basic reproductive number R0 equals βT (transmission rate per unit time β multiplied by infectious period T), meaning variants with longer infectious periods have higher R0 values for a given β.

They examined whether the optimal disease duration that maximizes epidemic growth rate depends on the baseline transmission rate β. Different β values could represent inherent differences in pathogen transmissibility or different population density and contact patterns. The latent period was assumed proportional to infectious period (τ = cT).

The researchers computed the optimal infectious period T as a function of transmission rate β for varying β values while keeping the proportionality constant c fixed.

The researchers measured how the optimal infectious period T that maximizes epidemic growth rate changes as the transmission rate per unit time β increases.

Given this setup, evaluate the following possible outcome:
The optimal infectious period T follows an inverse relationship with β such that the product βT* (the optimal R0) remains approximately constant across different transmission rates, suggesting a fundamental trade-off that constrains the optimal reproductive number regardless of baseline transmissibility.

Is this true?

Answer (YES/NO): YES